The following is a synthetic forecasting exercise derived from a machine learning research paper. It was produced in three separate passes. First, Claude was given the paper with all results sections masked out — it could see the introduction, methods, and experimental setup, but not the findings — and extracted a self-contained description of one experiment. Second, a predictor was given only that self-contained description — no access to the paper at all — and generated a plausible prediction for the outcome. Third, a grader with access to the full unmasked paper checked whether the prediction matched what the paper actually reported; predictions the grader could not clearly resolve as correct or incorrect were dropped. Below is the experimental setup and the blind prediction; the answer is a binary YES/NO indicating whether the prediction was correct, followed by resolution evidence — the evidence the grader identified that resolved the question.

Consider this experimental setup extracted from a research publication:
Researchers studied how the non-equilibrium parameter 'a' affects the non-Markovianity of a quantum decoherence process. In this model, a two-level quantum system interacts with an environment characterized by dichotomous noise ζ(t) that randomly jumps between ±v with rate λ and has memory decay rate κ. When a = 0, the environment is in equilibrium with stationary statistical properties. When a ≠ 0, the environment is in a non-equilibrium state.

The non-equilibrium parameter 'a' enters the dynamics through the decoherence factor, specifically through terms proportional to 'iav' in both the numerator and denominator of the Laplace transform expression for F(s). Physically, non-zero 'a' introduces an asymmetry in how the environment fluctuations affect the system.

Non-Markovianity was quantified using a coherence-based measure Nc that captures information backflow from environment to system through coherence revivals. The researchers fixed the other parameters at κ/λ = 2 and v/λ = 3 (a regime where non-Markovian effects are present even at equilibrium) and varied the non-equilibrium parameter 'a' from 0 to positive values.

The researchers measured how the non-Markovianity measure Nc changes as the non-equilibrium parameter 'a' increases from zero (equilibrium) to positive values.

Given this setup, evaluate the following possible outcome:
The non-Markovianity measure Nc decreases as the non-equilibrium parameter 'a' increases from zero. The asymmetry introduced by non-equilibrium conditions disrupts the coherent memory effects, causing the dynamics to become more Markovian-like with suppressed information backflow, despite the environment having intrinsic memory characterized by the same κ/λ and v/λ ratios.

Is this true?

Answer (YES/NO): YES